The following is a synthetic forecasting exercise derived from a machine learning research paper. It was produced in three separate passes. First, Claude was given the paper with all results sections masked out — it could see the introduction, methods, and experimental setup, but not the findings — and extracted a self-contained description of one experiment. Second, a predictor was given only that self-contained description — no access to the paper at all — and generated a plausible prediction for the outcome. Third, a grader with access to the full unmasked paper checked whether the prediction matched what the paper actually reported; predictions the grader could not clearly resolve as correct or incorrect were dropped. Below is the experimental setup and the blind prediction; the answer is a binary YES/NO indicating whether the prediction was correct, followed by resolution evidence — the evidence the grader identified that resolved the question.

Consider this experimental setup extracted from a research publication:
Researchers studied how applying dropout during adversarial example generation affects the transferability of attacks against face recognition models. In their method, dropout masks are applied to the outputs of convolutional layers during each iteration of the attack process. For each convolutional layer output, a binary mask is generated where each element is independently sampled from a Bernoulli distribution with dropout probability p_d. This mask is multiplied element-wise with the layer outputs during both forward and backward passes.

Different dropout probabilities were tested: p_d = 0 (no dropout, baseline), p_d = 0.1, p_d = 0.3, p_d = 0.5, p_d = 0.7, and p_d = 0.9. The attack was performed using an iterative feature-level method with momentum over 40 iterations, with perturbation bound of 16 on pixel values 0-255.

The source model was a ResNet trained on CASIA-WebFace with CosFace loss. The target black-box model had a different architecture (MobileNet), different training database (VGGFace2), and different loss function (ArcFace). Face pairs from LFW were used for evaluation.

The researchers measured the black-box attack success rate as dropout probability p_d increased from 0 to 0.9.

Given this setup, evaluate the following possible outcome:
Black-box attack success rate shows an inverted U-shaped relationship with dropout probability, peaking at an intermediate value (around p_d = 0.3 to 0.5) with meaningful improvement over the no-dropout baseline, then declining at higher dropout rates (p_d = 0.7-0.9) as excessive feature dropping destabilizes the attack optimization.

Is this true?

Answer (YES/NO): NO